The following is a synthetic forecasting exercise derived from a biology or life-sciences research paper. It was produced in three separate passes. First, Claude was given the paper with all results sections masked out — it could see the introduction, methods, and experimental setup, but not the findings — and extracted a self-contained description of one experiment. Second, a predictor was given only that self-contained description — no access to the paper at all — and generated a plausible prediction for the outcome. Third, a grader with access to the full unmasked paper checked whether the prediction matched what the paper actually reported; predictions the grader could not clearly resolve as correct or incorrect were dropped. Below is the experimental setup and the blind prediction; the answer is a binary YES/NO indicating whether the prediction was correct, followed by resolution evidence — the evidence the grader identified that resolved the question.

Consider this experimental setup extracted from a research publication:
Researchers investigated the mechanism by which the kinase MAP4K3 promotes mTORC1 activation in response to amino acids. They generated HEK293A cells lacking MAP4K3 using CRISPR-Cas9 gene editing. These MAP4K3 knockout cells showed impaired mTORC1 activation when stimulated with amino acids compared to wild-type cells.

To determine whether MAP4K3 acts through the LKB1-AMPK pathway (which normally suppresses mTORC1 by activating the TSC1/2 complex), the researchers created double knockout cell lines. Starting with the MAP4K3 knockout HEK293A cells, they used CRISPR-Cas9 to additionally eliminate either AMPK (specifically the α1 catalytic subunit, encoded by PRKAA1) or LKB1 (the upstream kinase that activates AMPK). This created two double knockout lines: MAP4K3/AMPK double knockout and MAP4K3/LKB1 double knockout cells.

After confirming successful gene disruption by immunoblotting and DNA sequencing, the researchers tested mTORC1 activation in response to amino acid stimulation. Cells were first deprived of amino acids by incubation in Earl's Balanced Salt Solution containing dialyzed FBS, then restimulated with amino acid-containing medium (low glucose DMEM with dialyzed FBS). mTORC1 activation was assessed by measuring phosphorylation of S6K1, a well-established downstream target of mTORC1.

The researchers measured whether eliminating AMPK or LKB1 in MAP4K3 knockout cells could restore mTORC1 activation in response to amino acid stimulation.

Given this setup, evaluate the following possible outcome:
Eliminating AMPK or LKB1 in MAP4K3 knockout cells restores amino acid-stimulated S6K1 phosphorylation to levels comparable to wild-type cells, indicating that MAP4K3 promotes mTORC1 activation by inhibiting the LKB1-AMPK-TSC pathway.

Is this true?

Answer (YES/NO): YES